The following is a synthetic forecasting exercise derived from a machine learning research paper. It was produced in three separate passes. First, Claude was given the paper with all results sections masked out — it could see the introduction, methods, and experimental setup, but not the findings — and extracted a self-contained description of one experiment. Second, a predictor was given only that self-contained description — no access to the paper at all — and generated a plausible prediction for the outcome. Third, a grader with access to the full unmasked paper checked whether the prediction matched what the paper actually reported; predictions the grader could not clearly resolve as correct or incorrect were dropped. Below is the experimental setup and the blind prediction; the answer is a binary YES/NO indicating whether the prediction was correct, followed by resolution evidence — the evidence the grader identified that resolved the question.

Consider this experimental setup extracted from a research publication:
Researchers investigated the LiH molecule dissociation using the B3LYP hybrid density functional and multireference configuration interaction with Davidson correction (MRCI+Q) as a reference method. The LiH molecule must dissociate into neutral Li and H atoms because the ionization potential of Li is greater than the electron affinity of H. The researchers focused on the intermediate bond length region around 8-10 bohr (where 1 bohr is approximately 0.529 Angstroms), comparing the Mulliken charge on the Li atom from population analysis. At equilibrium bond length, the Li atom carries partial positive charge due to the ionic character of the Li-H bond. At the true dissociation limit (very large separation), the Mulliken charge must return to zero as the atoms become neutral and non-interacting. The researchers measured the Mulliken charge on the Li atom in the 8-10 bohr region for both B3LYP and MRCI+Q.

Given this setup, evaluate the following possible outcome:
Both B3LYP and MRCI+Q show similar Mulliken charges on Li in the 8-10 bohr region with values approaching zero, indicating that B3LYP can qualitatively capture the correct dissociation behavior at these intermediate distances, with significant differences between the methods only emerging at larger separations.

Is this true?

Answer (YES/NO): NO